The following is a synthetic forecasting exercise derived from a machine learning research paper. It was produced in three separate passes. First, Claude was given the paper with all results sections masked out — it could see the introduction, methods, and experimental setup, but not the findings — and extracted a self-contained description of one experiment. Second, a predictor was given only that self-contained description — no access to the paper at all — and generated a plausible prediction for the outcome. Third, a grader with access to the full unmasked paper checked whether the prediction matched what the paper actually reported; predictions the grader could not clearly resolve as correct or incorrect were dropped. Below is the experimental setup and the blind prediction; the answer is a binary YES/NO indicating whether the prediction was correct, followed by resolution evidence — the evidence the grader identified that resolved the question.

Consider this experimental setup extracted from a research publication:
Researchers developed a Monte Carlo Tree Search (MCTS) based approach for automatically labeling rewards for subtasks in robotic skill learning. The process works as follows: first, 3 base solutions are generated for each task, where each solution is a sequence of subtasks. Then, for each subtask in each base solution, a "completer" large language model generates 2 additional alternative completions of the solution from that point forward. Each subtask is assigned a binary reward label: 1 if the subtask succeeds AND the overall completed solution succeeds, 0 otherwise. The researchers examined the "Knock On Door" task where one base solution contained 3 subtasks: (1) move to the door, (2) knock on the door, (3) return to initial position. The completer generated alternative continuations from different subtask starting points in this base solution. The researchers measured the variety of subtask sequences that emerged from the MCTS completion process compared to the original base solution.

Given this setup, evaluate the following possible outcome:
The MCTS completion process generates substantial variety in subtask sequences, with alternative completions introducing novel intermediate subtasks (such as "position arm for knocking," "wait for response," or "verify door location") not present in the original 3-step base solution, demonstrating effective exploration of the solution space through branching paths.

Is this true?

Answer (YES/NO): YES